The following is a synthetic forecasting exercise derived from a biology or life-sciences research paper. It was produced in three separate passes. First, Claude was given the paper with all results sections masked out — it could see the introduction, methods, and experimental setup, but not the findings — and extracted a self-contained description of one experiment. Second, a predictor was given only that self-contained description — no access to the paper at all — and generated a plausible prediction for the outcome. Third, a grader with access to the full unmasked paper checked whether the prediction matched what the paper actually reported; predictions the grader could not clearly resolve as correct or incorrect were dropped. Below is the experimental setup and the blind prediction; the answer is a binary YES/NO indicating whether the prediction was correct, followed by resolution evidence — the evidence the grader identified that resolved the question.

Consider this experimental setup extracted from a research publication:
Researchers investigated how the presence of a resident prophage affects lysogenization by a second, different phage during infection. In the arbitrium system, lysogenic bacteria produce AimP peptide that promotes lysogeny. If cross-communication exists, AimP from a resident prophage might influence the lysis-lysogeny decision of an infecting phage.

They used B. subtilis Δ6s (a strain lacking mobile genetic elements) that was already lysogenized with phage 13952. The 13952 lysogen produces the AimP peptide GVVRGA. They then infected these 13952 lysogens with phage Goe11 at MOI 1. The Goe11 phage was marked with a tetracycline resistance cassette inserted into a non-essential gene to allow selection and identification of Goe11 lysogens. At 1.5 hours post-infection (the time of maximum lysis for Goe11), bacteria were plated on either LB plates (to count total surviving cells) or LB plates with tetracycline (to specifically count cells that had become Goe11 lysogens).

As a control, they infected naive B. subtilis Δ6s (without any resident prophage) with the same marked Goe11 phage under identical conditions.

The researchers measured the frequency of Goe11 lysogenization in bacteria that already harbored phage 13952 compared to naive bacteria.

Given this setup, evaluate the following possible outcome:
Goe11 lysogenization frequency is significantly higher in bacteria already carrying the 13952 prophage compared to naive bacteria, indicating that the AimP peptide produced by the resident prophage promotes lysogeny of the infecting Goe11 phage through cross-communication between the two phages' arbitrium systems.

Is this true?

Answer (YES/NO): YES